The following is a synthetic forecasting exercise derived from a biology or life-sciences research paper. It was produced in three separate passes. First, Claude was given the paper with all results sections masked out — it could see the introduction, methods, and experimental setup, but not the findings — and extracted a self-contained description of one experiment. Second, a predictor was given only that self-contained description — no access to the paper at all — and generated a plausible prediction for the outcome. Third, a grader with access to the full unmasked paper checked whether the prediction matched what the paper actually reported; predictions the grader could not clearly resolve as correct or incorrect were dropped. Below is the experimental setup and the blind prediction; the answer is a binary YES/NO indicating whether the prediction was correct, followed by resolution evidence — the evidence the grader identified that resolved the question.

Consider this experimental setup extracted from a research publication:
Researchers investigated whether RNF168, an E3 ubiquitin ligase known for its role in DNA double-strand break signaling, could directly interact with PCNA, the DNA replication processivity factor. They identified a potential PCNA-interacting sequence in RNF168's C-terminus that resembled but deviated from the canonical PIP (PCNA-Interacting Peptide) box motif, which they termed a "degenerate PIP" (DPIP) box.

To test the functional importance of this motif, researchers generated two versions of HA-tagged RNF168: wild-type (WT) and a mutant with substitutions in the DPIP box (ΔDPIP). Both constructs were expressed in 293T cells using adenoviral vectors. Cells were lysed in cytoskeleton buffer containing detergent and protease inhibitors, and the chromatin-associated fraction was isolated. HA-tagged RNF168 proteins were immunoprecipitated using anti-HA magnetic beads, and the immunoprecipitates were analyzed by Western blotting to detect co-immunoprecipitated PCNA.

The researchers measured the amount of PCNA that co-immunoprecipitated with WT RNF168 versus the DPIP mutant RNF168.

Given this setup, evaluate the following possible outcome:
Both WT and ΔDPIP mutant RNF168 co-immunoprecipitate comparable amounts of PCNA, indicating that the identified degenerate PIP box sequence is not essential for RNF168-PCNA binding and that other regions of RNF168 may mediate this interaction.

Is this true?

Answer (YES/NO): NO